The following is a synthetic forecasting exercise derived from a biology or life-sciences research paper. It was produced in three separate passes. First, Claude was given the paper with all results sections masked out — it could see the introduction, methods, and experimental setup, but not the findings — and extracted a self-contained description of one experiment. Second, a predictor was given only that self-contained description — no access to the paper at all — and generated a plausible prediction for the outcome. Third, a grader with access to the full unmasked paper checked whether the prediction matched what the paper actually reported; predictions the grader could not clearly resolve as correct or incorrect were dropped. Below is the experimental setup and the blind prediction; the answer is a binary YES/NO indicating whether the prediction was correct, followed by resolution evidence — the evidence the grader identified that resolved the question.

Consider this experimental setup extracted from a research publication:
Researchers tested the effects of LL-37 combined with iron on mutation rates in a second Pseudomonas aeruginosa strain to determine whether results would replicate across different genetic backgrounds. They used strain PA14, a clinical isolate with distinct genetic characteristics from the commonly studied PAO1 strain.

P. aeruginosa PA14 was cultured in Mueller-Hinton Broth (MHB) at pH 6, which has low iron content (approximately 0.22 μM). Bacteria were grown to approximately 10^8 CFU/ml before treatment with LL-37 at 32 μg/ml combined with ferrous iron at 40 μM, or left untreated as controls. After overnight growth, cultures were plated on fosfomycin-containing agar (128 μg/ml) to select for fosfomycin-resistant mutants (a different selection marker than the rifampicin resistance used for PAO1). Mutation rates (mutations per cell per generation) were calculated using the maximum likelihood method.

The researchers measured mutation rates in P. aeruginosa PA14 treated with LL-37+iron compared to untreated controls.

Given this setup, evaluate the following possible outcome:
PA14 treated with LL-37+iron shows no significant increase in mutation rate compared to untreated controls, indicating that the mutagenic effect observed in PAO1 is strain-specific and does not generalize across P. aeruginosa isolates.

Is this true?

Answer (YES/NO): NO